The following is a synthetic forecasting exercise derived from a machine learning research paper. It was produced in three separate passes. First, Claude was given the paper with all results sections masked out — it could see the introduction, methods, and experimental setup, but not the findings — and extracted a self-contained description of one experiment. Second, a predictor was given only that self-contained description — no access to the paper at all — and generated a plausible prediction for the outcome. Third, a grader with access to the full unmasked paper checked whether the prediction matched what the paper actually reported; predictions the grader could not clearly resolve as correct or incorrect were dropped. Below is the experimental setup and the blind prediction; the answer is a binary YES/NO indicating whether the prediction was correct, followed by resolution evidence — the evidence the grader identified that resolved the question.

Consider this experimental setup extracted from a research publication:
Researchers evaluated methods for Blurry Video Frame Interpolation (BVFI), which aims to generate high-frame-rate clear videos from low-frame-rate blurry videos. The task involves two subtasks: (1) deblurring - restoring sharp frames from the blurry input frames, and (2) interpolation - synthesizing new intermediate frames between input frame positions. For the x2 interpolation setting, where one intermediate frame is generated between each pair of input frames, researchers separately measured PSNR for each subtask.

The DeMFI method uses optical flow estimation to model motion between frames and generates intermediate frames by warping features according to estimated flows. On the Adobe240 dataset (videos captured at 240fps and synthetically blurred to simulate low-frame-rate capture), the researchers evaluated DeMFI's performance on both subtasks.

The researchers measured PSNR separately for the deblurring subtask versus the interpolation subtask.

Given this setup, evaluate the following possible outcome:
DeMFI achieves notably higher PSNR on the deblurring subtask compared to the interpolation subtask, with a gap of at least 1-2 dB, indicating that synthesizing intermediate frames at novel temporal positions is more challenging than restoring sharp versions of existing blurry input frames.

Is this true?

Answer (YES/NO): NO